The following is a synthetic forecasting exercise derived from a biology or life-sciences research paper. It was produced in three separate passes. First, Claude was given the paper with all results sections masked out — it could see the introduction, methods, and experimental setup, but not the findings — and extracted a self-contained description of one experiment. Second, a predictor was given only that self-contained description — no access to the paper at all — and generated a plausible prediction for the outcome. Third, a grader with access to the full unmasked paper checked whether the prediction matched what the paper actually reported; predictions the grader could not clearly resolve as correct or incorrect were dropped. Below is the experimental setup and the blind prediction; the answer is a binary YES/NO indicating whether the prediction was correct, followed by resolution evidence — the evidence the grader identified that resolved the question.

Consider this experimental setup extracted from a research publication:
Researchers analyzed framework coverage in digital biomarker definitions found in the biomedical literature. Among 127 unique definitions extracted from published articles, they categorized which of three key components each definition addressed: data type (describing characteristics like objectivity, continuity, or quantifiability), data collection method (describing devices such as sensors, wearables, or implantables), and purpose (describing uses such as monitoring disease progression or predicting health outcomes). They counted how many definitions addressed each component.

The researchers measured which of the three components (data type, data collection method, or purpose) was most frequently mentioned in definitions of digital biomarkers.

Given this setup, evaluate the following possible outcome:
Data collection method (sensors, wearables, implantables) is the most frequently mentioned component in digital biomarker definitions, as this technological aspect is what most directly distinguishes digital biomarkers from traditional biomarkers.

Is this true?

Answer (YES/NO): YES